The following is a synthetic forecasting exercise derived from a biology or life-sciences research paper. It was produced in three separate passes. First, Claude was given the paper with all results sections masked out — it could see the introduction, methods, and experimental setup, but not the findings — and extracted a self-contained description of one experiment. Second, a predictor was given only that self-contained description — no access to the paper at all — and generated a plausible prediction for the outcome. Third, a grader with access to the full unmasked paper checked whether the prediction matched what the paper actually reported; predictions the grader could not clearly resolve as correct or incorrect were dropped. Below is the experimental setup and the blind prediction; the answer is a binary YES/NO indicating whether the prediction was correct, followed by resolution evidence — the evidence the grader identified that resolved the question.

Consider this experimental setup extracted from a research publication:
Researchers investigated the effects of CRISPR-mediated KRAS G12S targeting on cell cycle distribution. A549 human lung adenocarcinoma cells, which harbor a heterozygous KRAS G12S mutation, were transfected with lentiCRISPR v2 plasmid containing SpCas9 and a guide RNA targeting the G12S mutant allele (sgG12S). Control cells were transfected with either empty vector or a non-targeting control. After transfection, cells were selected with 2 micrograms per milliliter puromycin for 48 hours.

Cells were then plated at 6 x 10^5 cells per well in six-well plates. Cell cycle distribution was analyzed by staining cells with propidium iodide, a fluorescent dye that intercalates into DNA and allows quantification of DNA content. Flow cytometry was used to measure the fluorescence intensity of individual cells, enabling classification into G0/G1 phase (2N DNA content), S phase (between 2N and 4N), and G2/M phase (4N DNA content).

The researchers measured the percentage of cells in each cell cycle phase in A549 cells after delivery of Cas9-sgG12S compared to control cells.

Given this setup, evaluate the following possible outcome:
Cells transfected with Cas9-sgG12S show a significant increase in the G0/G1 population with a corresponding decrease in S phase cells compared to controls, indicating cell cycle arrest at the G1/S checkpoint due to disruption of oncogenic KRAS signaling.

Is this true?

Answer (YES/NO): NO